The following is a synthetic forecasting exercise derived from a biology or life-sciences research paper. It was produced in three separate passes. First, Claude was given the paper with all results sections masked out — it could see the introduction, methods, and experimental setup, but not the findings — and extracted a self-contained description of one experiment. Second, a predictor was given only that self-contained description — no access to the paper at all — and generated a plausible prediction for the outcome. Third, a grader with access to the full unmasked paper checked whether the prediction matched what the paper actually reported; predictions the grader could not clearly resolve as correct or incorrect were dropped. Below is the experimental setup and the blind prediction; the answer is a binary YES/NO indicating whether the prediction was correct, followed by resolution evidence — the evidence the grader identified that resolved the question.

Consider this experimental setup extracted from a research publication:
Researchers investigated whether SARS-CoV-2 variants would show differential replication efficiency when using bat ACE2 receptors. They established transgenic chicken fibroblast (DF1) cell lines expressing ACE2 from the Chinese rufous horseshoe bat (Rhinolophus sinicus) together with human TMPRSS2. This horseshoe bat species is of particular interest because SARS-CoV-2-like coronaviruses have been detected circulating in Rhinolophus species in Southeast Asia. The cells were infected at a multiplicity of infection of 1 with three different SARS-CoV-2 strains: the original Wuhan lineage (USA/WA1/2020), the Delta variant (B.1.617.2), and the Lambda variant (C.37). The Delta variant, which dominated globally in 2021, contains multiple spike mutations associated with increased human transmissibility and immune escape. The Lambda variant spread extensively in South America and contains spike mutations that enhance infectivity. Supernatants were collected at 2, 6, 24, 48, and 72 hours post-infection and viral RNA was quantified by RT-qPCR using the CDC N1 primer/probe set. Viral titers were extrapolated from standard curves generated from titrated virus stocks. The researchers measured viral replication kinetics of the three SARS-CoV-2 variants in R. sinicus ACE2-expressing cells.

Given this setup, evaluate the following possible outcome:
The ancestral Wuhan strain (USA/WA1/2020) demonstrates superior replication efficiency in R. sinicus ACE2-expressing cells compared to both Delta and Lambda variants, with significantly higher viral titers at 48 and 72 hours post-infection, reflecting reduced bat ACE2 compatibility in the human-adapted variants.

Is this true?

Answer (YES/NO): NO